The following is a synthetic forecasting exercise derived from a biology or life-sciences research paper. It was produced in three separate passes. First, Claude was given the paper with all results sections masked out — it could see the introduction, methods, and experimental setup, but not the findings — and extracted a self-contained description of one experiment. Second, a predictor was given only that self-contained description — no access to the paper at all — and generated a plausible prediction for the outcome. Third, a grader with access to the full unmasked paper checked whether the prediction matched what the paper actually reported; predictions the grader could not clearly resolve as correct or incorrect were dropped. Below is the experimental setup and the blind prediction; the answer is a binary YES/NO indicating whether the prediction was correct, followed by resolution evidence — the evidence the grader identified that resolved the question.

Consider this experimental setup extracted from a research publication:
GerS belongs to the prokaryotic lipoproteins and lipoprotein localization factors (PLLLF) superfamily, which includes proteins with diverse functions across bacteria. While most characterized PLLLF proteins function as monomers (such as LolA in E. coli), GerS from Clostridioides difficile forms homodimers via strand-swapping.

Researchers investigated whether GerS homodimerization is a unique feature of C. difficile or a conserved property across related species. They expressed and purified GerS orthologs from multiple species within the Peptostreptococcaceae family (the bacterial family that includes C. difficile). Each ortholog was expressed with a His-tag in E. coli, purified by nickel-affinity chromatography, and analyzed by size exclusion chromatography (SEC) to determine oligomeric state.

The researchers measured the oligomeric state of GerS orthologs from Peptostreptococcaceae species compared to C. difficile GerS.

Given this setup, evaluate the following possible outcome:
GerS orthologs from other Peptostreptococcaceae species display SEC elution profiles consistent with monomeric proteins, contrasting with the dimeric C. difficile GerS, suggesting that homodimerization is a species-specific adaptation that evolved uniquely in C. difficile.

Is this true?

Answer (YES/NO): NO